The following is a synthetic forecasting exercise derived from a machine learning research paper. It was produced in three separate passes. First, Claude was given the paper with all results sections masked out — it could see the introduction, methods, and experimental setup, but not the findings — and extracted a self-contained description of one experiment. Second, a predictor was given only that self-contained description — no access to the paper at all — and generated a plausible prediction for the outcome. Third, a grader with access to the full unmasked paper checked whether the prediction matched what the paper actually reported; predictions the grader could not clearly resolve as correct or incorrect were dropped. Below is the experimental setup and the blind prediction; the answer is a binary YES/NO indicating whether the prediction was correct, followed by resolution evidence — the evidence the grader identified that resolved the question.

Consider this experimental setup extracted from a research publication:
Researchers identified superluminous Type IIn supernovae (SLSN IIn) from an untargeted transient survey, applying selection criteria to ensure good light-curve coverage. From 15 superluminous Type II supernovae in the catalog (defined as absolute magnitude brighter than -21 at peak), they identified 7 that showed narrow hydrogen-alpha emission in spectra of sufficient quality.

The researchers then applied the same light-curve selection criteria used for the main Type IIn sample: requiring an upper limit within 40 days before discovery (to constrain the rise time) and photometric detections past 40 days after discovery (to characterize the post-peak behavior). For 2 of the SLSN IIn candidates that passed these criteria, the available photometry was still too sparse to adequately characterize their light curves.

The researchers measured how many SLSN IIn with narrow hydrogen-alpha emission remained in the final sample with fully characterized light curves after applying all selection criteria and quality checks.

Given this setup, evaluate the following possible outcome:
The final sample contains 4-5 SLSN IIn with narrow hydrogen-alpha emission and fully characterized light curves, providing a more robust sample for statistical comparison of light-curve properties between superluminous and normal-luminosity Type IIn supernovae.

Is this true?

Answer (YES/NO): NO